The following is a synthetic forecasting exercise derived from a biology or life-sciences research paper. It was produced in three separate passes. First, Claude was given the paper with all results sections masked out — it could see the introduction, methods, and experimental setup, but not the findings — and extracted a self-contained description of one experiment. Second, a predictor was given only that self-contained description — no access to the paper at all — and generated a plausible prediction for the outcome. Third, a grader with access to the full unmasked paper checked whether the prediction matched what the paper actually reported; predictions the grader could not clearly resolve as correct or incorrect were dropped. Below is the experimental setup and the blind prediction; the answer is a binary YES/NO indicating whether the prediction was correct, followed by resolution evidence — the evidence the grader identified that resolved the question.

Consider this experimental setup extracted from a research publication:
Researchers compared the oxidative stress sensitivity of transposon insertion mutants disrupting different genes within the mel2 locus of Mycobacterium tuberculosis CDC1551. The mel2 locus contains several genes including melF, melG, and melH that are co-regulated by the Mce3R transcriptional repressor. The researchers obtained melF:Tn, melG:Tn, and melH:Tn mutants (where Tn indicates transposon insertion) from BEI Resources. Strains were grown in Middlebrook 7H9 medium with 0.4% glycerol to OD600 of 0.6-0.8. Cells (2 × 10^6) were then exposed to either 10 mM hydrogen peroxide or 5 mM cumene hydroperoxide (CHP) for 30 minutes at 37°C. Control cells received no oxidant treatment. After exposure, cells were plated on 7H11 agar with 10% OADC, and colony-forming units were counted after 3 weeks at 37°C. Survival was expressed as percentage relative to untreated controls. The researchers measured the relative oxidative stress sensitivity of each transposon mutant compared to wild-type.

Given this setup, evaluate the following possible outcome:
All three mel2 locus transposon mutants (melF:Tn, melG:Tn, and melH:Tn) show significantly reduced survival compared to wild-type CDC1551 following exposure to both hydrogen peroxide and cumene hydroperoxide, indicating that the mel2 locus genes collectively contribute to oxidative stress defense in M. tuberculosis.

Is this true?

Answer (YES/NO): NO